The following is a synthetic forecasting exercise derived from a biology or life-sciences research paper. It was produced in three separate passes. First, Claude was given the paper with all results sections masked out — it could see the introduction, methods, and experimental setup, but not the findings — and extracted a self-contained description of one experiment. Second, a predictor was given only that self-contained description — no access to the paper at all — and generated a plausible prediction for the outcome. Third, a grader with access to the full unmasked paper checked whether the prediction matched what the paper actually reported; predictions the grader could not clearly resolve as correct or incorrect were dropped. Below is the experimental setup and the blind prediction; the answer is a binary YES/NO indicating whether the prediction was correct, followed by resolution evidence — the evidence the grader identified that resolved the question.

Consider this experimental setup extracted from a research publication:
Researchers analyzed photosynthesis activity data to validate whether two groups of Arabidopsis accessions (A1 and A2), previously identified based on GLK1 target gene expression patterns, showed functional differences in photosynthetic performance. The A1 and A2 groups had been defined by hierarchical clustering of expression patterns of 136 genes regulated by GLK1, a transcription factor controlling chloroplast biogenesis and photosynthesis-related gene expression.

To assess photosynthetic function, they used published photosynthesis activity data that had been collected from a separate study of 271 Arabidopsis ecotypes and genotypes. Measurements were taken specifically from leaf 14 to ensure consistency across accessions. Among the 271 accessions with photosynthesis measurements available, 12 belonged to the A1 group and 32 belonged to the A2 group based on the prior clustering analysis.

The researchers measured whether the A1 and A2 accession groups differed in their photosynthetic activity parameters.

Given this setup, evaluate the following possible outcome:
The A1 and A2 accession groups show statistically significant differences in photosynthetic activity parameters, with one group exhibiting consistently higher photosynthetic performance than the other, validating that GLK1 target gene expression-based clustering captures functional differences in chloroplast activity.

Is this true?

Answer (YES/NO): NO